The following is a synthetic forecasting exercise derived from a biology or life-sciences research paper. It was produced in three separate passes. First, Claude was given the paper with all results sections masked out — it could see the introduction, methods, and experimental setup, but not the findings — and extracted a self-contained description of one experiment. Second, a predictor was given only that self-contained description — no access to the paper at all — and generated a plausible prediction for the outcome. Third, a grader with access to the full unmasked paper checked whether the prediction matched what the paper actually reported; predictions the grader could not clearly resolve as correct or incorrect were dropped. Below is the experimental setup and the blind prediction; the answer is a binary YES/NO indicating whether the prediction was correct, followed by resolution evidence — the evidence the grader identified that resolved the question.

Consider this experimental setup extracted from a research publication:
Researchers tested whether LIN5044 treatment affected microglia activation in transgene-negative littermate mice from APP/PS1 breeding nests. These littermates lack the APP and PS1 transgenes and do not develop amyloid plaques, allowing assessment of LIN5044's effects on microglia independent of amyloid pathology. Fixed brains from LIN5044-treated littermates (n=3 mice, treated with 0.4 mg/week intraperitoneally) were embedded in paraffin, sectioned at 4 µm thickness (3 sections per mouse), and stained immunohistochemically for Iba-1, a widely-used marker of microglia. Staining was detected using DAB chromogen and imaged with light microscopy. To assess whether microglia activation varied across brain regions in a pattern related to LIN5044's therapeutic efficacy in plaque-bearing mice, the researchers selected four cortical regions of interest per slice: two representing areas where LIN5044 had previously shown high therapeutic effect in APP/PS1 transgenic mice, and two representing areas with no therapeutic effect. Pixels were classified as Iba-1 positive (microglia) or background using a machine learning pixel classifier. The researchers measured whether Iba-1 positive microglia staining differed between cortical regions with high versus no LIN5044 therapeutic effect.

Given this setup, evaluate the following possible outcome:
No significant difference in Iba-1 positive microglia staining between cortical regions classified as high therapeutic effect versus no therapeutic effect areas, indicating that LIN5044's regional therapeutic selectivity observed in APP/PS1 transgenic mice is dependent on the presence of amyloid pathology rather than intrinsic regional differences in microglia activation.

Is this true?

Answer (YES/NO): NO